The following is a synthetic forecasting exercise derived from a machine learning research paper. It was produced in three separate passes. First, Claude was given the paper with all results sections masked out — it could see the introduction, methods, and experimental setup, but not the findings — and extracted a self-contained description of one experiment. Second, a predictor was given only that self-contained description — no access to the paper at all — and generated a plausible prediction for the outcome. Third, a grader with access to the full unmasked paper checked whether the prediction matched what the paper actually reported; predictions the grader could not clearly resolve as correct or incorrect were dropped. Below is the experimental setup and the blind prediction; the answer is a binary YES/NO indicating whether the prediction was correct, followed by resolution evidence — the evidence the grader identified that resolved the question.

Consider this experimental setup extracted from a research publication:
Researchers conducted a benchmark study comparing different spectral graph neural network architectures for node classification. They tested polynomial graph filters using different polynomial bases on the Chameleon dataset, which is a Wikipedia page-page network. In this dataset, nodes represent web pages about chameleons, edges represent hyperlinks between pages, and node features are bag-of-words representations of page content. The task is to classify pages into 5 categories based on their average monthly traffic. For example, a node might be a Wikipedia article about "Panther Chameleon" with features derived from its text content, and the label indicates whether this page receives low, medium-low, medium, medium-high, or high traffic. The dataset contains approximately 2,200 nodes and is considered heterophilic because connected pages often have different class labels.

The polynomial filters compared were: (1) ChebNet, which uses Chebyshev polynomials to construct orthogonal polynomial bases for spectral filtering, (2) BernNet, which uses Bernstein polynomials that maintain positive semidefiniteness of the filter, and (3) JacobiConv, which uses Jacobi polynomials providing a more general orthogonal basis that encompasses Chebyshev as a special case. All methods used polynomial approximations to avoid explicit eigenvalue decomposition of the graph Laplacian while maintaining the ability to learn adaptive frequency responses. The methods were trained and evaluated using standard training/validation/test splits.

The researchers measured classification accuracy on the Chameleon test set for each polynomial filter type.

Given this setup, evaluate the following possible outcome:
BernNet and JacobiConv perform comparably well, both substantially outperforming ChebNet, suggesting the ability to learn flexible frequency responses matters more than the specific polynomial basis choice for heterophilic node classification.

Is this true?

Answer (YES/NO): NO